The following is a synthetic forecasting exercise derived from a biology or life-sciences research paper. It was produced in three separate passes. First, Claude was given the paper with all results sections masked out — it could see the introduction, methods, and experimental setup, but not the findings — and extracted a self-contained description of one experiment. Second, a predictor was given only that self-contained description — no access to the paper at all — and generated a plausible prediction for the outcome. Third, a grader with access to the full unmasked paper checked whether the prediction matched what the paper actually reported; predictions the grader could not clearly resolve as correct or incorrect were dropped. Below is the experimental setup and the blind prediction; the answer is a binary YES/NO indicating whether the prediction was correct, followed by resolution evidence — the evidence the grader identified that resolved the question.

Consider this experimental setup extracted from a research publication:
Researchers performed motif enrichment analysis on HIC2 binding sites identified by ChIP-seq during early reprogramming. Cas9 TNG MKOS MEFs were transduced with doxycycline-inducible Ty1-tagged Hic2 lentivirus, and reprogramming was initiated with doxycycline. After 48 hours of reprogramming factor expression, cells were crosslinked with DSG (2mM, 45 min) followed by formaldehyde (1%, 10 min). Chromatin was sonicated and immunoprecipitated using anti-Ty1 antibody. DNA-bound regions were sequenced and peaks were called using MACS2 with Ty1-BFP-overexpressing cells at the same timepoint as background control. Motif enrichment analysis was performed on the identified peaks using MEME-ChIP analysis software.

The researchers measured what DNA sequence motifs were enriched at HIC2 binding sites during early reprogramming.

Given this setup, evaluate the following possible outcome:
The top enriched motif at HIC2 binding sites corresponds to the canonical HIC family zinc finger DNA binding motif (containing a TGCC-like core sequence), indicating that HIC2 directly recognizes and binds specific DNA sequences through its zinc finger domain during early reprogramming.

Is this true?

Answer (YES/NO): NO